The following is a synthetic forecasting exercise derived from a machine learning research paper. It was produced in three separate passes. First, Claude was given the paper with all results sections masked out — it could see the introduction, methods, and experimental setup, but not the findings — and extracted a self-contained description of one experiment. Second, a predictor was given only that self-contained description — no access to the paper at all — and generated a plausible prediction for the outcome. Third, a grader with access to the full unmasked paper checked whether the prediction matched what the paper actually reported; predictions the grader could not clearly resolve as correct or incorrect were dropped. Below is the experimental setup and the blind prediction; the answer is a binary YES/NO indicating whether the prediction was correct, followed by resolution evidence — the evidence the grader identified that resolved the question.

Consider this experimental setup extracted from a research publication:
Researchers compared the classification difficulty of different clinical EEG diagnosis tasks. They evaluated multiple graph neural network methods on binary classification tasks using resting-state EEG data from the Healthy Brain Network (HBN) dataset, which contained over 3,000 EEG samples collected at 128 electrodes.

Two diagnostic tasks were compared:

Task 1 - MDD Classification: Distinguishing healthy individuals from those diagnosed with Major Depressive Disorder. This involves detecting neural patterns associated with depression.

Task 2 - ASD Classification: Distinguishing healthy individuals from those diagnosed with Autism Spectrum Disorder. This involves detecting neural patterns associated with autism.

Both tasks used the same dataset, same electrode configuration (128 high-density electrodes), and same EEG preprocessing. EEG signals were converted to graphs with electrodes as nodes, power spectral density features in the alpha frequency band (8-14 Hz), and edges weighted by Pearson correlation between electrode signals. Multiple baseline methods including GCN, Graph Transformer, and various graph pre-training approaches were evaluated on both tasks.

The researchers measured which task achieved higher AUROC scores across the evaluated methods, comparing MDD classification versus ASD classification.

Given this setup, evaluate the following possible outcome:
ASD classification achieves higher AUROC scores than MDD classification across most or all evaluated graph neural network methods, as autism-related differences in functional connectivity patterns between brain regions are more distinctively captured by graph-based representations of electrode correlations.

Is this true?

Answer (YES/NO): NO